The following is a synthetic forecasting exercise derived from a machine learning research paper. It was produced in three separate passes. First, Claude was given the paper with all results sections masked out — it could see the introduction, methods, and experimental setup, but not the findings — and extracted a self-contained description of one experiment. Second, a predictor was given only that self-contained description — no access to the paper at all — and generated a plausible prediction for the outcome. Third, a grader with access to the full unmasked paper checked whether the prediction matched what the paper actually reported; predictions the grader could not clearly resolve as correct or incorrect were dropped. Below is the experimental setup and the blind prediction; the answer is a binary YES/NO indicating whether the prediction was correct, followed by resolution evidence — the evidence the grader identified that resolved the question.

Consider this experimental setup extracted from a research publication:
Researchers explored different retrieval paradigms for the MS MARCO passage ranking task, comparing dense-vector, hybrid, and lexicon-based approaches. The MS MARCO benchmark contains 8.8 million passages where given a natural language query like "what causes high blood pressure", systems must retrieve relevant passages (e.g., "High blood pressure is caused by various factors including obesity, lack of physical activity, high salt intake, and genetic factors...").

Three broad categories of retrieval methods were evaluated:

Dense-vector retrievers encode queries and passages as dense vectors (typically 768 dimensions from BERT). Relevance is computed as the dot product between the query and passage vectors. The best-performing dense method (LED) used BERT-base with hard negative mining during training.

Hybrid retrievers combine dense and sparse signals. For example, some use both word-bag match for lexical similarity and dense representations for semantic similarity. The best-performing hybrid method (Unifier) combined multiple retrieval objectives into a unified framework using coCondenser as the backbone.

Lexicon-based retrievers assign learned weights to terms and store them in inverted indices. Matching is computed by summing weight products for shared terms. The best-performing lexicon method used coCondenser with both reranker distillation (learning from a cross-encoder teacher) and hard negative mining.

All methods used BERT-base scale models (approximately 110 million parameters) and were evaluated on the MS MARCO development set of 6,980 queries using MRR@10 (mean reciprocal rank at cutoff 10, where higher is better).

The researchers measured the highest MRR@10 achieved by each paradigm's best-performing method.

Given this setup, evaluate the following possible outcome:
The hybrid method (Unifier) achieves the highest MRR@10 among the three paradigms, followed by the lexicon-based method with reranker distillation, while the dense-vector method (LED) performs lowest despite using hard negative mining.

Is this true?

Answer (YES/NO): NO